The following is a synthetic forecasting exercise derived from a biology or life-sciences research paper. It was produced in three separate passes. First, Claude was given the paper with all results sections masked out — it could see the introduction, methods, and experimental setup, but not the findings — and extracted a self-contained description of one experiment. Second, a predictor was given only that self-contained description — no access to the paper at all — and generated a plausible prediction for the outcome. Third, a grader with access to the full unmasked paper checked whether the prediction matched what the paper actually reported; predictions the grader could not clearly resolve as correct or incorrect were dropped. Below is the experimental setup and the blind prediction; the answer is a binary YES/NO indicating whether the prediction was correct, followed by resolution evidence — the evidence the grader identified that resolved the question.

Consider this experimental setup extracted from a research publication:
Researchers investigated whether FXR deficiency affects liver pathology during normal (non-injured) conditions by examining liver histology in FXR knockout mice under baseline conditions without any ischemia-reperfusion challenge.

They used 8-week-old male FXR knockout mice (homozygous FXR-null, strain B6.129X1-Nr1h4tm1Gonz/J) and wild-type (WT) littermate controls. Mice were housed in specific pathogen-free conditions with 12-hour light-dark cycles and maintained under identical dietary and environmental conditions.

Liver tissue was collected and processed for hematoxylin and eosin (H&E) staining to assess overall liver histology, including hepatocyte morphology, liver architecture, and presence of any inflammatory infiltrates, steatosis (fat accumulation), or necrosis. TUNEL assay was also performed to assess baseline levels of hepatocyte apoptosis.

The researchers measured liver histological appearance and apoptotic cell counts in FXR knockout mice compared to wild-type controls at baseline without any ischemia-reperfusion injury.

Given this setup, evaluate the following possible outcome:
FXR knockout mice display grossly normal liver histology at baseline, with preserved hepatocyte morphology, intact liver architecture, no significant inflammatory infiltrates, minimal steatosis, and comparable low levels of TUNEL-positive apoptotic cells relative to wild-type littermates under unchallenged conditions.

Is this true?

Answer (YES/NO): NO